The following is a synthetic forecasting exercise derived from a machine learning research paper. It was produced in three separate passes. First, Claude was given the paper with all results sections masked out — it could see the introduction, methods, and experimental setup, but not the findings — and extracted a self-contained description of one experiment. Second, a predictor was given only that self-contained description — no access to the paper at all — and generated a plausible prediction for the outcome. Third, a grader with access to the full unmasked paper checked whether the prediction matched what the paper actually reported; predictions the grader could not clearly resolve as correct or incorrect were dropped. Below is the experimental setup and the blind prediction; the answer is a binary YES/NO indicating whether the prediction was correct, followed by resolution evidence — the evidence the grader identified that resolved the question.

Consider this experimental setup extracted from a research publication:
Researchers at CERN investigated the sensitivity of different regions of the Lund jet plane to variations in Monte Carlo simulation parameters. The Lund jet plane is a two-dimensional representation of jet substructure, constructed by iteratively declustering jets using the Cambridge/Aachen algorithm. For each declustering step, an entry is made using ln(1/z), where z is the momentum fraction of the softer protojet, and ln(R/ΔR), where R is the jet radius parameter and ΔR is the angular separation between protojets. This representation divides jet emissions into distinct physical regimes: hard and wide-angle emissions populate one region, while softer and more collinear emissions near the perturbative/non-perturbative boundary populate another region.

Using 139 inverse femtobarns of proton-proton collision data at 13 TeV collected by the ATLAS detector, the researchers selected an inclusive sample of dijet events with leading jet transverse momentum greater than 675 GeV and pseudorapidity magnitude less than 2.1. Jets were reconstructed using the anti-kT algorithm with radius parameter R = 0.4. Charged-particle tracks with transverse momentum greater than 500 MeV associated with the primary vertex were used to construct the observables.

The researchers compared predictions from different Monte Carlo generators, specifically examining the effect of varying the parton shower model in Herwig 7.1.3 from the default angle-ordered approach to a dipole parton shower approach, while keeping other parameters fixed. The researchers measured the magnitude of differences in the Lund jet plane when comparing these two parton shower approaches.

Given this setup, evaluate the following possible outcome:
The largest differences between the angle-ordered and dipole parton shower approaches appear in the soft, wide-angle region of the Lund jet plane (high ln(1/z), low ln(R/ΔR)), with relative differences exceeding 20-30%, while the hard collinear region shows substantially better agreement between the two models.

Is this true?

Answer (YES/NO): NO